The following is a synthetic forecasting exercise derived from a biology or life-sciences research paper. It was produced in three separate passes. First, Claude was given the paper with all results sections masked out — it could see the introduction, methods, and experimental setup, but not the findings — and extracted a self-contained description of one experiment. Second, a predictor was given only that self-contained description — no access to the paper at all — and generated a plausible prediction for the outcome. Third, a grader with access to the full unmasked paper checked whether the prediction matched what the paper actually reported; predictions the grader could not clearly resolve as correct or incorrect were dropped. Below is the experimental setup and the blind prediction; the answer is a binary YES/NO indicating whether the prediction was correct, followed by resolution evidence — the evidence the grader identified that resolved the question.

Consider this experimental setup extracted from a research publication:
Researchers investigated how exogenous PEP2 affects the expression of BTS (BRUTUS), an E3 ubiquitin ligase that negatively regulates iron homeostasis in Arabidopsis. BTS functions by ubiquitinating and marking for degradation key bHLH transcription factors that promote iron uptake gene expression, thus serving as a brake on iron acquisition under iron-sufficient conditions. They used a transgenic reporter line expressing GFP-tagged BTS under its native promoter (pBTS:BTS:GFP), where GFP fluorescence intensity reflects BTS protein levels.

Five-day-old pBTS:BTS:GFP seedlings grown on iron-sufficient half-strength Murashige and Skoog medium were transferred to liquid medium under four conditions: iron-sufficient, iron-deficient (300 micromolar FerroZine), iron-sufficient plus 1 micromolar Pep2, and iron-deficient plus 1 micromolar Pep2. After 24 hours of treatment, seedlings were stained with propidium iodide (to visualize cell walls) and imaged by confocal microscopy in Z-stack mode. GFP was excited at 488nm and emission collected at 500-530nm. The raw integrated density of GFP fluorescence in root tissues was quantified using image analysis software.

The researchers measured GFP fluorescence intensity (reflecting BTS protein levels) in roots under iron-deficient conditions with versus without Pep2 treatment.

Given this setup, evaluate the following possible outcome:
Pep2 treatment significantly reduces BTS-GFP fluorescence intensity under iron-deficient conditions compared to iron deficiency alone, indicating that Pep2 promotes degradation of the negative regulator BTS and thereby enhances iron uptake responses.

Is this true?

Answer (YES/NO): NO